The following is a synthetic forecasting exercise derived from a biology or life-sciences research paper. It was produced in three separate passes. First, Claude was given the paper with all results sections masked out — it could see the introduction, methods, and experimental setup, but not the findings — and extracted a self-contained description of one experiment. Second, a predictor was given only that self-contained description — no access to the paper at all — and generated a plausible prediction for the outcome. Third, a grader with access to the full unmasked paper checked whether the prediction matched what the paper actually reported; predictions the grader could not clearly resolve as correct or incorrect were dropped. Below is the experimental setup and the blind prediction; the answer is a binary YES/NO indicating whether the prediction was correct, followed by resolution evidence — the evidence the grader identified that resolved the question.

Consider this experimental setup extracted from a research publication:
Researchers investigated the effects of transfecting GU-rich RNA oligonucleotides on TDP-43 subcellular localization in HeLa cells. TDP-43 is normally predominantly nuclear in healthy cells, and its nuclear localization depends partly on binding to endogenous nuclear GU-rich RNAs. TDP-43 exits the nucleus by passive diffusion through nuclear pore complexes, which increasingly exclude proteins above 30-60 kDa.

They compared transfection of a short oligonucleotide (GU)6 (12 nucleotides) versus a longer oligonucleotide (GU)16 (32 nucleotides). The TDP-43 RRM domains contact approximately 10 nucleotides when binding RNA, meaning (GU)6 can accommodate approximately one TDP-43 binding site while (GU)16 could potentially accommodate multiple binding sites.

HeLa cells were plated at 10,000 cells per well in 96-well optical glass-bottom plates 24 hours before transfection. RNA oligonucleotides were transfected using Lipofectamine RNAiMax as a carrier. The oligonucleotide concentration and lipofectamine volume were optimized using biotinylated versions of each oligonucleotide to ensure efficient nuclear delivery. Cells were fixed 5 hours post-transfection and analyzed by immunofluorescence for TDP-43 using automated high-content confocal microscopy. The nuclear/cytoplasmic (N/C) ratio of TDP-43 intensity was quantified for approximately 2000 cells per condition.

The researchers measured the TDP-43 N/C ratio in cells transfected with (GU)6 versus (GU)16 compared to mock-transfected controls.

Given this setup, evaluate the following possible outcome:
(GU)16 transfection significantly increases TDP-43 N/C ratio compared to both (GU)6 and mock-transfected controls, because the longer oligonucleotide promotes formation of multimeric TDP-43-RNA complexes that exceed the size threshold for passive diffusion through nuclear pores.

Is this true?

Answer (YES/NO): NO